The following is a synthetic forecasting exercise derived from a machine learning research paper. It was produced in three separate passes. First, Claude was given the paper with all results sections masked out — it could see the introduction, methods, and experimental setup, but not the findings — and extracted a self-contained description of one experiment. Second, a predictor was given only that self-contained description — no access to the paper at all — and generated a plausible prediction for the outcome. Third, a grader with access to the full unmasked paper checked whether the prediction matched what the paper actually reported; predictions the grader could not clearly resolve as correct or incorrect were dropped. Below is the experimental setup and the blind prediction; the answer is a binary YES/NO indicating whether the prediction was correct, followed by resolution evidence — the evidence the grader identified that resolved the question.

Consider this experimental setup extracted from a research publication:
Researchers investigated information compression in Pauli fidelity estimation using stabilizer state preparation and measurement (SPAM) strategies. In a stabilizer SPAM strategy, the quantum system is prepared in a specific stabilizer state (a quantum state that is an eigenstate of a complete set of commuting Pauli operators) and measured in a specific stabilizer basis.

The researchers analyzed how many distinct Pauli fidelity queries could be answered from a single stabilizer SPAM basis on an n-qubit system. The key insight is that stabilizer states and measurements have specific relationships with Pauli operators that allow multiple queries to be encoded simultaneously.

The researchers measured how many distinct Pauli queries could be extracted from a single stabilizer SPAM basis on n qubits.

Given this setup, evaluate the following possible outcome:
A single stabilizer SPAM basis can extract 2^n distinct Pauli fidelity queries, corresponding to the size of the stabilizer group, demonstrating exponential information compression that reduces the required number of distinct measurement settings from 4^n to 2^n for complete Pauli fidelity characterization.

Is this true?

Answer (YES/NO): YES